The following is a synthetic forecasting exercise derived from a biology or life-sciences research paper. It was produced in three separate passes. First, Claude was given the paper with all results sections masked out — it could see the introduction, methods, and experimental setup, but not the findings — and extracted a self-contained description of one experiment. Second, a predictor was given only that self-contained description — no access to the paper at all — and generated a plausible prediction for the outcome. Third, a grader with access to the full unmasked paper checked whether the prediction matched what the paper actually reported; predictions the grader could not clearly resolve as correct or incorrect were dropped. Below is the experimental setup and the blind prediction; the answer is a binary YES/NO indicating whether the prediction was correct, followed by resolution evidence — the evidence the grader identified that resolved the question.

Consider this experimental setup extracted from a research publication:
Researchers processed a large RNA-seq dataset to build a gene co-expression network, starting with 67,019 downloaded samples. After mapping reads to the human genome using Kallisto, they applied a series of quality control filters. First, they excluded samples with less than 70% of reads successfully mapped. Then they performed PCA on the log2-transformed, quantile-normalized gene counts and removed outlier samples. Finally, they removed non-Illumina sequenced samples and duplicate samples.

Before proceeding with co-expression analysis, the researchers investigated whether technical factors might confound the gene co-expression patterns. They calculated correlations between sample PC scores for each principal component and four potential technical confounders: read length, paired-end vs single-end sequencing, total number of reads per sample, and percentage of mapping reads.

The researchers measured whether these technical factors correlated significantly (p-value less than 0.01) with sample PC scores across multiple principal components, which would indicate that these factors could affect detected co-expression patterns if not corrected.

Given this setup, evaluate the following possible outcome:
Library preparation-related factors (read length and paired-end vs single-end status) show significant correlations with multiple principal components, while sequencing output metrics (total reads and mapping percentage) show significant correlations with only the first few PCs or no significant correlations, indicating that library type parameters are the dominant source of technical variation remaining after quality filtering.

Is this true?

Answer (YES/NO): NO